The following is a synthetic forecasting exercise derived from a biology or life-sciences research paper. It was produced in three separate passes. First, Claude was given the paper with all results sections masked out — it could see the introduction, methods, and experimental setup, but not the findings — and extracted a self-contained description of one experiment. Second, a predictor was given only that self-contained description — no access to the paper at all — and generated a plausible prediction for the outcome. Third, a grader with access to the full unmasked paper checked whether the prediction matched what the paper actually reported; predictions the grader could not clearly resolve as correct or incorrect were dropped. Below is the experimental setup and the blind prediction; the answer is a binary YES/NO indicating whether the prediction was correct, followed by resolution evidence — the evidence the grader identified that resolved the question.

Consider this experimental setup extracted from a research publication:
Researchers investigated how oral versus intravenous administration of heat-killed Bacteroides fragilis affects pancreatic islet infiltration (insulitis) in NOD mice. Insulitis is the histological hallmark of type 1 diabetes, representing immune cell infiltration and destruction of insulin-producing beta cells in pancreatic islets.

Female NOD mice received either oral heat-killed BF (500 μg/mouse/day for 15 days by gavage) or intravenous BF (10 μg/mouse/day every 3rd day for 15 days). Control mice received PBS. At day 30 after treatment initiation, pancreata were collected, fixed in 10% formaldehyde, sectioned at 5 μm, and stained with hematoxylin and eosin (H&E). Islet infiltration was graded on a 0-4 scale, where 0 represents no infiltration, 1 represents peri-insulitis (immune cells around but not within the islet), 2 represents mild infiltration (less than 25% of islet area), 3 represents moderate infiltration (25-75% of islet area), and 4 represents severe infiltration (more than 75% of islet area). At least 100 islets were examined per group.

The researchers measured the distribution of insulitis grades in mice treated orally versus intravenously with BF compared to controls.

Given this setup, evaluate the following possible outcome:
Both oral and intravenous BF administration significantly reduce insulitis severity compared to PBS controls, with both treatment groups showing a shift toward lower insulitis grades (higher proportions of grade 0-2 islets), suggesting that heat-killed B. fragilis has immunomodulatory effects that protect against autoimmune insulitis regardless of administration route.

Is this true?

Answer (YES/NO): NO